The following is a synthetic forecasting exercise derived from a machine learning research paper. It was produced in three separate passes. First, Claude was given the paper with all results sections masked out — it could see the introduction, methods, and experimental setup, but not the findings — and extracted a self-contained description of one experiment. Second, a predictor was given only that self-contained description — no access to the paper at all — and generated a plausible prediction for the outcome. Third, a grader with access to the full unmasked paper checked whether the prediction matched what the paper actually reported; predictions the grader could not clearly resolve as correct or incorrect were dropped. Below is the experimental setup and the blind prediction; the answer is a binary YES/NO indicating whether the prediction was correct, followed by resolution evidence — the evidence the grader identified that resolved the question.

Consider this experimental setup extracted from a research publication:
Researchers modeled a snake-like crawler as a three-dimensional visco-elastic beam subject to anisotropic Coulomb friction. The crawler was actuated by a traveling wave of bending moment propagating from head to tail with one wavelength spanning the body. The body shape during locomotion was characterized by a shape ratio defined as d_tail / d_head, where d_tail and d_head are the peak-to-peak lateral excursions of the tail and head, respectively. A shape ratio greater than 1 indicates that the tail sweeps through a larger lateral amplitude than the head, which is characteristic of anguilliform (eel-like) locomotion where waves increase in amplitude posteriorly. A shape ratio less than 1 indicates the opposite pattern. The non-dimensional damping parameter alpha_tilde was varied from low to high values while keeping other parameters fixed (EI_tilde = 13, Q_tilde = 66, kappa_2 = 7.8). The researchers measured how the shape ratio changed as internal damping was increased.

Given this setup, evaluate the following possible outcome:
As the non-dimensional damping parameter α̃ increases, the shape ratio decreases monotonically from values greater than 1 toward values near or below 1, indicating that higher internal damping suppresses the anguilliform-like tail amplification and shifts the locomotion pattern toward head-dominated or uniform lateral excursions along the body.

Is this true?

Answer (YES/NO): NO